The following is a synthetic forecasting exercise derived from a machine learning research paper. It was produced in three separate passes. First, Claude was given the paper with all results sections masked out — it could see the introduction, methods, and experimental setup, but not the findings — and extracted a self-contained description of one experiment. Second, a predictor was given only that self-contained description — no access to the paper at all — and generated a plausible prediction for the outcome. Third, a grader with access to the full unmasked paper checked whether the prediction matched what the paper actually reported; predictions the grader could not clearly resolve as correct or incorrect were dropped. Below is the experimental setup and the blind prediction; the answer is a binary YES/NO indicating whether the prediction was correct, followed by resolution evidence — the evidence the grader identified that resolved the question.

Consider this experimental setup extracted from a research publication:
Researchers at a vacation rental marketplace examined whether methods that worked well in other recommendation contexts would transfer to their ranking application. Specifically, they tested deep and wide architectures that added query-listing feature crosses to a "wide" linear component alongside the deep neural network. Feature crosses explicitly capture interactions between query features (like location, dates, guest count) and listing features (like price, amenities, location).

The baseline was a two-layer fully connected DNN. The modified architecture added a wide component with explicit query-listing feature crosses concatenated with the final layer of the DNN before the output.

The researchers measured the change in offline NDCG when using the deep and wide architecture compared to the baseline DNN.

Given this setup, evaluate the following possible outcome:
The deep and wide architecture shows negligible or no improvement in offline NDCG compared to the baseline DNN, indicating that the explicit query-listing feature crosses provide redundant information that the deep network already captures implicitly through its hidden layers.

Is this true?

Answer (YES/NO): YES